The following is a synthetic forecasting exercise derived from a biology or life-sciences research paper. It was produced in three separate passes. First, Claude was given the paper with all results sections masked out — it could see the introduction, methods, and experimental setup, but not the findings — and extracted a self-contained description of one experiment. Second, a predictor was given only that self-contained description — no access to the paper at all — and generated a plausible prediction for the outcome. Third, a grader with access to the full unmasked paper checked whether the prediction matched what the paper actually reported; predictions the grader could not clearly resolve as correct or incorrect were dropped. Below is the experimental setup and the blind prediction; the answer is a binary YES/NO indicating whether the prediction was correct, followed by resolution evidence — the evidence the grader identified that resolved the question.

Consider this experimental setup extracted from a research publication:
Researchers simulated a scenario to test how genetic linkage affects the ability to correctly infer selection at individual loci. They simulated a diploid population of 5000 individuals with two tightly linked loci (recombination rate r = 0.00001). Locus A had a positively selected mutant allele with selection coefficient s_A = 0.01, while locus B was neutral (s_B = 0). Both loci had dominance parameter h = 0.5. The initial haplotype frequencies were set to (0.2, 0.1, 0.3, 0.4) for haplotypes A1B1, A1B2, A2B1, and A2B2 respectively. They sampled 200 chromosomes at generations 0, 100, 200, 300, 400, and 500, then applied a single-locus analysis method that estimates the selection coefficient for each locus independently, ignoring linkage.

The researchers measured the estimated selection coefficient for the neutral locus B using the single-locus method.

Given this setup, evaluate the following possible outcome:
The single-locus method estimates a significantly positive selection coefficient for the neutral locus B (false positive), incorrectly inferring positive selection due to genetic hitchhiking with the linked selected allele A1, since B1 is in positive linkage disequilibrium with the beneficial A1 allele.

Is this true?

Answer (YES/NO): YES